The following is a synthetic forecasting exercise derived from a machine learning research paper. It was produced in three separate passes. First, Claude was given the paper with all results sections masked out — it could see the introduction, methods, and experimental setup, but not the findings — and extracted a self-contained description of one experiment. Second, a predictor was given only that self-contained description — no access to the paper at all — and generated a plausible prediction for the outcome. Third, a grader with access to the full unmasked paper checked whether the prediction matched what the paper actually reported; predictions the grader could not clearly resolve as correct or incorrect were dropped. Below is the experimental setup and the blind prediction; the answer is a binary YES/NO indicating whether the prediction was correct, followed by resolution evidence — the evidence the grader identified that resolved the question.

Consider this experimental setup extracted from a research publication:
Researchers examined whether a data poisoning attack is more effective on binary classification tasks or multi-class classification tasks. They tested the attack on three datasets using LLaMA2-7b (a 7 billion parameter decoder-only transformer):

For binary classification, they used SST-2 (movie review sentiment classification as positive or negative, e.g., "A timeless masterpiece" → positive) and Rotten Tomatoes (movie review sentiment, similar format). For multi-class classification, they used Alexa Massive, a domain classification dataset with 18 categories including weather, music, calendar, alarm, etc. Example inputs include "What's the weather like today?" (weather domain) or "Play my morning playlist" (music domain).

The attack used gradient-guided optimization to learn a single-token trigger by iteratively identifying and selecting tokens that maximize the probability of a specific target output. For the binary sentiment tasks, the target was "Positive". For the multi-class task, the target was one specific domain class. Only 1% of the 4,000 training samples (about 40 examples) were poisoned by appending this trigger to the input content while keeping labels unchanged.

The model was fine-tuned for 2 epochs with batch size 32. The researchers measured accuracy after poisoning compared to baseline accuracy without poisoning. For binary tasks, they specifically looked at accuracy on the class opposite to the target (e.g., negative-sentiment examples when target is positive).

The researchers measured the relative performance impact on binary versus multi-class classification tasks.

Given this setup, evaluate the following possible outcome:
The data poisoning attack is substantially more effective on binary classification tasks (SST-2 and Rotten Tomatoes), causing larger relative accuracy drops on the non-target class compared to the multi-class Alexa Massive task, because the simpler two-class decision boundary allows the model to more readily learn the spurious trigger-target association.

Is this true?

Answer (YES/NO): NO